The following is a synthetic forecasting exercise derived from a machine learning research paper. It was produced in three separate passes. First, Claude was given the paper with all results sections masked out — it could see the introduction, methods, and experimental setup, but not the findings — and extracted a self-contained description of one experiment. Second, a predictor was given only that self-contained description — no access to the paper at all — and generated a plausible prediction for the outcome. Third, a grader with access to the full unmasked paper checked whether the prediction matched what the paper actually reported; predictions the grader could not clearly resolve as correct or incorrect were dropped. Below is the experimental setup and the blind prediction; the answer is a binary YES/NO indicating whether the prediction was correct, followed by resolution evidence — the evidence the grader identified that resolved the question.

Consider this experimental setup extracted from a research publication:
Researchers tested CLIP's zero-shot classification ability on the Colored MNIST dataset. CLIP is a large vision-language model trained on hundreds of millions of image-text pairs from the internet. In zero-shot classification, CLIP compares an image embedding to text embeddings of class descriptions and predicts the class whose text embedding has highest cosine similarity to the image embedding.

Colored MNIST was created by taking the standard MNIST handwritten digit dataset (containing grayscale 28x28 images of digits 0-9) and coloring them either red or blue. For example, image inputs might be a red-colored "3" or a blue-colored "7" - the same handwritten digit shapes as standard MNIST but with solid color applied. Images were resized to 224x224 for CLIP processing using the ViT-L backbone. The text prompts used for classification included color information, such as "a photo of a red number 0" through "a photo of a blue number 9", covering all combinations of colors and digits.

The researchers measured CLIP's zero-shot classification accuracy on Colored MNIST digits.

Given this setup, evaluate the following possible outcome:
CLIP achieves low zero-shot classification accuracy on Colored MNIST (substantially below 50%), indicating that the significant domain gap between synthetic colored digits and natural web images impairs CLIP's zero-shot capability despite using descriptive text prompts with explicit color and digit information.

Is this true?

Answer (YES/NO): NO